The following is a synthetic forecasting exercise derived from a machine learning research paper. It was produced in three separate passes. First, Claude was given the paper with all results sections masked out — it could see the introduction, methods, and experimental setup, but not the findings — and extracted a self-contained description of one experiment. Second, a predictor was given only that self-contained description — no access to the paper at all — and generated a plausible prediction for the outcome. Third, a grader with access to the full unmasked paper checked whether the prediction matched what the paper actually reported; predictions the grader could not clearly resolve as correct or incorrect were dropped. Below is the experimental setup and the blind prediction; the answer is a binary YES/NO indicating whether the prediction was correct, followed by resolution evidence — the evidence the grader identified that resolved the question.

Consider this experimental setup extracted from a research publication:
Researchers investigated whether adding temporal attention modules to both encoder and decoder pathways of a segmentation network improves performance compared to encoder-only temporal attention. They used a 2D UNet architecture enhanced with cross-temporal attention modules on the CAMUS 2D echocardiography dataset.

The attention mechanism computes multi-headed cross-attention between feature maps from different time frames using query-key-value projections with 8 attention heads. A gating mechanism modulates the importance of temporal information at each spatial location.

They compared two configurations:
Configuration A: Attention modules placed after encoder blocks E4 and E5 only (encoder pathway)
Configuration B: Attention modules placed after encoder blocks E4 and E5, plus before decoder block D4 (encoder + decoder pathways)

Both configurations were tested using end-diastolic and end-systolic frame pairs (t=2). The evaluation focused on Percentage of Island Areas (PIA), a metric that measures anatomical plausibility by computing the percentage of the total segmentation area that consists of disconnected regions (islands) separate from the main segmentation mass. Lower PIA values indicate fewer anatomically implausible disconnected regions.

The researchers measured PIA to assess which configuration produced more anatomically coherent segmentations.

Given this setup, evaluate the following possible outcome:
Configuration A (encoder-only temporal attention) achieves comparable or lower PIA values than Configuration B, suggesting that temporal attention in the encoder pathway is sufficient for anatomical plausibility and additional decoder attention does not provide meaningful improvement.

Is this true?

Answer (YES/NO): YES